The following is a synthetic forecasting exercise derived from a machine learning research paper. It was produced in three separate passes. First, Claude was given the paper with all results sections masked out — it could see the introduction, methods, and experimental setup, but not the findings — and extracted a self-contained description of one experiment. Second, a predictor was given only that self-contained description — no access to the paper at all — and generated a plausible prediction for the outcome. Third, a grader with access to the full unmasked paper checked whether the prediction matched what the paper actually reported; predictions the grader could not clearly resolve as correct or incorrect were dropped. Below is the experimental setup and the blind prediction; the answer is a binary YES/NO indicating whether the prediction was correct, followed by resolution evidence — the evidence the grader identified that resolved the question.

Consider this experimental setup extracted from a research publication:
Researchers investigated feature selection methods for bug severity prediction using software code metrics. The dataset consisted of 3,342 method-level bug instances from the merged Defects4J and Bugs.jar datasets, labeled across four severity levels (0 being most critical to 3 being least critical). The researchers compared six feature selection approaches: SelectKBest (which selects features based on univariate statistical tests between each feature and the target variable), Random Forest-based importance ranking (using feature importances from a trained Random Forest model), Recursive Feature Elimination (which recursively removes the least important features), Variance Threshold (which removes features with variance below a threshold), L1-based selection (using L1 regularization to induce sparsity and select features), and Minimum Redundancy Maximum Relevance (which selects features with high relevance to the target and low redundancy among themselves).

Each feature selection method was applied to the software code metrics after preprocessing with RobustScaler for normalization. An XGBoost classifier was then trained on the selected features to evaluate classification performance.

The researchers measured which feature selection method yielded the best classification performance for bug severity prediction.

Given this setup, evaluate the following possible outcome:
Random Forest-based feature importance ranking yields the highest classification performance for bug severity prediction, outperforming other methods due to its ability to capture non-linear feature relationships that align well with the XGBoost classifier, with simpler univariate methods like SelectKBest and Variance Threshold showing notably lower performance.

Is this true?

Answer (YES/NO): NO